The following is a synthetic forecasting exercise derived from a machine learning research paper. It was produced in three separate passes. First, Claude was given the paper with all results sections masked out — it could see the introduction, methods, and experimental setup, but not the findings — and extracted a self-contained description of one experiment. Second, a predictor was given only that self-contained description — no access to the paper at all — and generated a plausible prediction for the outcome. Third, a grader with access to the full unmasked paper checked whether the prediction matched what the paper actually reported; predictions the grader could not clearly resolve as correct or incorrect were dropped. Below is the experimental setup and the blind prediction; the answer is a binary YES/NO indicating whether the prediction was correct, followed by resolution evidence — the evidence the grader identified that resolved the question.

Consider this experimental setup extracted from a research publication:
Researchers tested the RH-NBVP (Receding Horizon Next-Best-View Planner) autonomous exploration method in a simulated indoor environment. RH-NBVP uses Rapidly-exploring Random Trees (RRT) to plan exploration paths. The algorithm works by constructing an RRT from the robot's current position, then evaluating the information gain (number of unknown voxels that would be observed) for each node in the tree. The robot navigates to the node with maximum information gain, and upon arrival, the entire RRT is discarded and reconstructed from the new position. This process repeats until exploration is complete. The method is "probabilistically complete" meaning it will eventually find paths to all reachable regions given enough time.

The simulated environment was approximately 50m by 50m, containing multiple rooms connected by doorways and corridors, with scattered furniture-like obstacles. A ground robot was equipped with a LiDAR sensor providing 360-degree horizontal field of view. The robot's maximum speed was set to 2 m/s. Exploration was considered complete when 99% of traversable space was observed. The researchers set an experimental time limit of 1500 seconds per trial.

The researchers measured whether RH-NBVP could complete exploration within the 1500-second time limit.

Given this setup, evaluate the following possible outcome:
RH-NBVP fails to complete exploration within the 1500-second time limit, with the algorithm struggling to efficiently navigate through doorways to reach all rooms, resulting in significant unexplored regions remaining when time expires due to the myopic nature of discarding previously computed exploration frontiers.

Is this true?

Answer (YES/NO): YES